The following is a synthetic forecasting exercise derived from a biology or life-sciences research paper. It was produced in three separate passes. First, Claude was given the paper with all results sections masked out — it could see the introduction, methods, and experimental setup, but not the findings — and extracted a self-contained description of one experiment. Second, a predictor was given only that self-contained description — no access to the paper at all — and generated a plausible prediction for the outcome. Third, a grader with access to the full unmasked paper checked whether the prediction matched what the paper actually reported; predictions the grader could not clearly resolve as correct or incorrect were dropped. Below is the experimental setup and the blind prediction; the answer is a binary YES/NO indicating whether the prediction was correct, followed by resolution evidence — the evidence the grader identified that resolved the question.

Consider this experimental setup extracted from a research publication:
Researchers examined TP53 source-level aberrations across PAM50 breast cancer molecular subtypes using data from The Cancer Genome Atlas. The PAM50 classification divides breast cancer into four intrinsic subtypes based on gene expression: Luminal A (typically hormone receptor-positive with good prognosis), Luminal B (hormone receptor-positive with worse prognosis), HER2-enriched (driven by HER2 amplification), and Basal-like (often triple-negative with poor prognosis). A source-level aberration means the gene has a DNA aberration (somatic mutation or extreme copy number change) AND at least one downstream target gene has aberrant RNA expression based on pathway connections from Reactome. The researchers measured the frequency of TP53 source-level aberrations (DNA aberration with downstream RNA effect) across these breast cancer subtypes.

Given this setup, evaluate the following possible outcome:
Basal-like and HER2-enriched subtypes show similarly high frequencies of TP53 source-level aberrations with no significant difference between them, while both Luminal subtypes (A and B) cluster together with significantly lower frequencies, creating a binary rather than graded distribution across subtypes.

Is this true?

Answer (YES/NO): YES